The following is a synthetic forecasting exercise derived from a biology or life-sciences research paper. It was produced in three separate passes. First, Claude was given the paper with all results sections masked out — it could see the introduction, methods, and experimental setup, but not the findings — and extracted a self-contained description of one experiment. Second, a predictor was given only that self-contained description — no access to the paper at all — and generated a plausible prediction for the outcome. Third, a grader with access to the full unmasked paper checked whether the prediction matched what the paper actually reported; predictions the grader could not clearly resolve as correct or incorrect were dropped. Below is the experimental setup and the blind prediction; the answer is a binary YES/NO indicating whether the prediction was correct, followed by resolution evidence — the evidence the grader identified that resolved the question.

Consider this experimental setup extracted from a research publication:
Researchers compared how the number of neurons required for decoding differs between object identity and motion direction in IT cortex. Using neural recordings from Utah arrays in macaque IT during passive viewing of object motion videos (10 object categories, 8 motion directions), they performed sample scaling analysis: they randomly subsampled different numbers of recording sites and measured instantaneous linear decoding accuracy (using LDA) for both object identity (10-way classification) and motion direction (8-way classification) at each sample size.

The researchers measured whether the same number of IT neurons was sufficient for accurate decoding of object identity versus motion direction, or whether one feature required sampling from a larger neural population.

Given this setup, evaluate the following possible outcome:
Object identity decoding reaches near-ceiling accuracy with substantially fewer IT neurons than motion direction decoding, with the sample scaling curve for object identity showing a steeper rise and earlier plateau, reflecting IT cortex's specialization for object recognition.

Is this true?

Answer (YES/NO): NO